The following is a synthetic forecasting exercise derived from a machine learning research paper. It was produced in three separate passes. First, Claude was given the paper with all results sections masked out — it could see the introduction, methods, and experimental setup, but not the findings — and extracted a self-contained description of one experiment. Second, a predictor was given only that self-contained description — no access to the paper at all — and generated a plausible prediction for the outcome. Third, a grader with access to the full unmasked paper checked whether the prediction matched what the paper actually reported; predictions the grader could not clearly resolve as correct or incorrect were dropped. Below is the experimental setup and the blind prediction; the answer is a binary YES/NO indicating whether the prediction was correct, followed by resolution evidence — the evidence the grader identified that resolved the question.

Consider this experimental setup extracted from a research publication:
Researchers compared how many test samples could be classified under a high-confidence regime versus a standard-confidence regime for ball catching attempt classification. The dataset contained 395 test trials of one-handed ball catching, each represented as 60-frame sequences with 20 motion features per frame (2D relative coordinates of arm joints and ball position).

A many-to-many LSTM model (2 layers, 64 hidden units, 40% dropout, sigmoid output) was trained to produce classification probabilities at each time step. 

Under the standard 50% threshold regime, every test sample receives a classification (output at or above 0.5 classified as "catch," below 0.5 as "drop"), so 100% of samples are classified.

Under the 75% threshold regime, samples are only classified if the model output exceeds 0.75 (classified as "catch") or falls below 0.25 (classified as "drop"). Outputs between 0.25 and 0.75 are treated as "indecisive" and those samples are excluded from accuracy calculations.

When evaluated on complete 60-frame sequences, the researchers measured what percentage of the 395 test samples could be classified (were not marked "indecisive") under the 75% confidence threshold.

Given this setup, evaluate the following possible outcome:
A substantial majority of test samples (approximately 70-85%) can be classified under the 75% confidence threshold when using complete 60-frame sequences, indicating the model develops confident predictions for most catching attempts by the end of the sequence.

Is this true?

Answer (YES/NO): NO